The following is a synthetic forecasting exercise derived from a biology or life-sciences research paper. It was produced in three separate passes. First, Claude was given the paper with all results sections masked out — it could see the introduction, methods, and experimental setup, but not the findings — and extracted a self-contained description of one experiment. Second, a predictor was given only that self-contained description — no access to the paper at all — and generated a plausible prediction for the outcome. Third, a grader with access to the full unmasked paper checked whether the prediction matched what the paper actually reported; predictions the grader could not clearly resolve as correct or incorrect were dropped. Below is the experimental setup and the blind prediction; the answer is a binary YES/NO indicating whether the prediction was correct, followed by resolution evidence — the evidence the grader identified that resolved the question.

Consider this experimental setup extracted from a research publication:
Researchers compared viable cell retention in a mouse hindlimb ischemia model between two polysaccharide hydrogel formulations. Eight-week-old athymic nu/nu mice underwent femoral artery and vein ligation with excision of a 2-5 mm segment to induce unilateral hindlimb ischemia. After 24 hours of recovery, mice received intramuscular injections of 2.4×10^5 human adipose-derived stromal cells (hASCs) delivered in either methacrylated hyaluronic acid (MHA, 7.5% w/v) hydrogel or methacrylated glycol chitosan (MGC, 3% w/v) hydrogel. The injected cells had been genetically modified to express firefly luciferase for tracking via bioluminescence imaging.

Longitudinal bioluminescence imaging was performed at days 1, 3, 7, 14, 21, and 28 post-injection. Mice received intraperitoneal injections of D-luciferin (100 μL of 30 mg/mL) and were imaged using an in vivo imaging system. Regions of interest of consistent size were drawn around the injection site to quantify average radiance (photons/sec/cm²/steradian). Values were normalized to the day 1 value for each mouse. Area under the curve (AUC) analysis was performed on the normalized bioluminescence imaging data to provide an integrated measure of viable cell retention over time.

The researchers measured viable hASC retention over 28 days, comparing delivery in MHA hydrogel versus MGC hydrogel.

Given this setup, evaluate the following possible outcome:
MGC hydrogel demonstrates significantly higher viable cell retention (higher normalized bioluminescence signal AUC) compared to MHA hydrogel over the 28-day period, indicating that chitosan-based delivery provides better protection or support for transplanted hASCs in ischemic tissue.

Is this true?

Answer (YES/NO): NO